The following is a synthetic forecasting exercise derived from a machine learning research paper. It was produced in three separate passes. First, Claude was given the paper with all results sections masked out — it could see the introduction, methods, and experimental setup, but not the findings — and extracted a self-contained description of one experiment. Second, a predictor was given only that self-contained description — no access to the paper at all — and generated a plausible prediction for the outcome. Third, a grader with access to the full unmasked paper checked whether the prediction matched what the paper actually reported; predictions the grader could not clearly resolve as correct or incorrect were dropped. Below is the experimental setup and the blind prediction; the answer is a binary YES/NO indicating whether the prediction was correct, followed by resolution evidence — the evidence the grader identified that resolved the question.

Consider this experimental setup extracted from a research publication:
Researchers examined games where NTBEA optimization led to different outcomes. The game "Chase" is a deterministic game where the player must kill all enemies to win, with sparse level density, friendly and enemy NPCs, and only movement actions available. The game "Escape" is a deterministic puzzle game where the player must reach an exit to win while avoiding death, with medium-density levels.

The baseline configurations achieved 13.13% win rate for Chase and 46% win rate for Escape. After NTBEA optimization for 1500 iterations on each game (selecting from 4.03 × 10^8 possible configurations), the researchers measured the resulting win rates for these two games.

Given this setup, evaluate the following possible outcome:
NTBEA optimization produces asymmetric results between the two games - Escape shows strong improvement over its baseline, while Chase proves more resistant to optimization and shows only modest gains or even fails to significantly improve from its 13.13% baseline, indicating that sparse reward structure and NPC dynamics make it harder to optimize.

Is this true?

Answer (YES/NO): NO